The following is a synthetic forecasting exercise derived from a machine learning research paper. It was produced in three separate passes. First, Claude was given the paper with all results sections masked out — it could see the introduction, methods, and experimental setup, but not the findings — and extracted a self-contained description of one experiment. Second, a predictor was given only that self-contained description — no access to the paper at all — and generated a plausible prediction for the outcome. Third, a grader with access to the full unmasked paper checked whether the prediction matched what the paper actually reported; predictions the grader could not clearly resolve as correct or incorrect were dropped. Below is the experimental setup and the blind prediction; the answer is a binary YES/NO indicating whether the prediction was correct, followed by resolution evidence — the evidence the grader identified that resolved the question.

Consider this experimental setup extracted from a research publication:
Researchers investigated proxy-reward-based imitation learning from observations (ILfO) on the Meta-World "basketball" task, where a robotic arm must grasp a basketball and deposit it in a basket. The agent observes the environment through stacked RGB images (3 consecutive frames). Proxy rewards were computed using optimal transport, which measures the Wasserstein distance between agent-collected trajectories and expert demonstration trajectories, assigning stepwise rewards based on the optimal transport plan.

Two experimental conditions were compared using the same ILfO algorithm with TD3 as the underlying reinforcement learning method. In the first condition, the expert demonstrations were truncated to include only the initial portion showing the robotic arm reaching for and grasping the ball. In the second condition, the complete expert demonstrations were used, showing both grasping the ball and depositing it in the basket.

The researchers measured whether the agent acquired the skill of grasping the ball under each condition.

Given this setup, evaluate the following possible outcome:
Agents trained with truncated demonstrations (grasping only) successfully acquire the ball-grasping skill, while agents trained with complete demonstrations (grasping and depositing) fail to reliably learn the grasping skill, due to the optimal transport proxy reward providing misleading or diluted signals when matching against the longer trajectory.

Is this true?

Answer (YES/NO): YES